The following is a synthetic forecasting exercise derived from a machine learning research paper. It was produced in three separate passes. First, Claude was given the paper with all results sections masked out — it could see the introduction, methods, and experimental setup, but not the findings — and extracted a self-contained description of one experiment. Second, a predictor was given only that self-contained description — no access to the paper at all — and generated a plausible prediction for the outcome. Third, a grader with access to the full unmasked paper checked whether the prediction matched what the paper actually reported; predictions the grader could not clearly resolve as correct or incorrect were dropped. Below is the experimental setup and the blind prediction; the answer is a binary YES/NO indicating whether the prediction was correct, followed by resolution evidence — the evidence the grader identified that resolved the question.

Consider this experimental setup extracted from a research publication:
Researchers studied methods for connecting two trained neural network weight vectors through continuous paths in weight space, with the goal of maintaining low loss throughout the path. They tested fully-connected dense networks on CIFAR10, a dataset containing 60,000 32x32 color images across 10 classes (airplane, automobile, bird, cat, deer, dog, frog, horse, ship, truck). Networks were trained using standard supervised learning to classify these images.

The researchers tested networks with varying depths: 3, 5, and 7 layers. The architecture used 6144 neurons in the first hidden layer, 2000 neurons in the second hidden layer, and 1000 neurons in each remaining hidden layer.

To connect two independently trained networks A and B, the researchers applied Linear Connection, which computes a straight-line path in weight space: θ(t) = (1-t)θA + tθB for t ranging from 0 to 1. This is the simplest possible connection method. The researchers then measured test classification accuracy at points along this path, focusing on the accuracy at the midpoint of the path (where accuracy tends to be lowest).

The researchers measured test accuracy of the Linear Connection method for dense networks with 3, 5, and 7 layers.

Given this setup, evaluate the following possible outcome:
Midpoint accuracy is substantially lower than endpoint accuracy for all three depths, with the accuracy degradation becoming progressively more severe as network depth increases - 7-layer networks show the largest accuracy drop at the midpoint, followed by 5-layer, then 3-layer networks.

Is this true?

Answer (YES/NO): NO